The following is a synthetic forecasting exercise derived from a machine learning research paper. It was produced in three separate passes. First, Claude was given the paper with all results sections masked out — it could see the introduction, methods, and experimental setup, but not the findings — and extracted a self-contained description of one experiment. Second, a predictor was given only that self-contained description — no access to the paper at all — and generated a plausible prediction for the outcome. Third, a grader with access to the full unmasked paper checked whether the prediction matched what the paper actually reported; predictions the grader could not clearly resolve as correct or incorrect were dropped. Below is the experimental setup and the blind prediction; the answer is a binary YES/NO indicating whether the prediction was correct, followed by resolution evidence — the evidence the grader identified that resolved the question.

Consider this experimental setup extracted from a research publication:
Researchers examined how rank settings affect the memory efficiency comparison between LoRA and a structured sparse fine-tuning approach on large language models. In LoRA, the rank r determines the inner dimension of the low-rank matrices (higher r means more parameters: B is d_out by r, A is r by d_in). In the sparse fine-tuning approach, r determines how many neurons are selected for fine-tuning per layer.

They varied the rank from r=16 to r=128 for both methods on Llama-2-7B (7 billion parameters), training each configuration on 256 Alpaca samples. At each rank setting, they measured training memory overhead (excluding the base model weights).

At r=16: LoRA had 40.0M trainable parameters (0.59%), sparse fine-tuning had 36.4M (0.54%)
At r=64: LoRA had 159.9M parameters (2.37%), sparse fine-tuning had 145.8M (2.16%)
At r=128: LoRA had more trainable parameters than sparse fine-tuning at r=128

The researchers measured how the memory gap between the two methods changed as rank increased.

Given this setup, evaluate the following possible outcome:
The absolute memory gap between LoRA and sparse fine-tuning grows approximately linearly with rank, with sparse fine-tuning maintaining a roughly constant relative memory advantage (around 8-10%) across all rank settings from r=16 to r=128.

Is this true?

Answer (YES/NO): NO